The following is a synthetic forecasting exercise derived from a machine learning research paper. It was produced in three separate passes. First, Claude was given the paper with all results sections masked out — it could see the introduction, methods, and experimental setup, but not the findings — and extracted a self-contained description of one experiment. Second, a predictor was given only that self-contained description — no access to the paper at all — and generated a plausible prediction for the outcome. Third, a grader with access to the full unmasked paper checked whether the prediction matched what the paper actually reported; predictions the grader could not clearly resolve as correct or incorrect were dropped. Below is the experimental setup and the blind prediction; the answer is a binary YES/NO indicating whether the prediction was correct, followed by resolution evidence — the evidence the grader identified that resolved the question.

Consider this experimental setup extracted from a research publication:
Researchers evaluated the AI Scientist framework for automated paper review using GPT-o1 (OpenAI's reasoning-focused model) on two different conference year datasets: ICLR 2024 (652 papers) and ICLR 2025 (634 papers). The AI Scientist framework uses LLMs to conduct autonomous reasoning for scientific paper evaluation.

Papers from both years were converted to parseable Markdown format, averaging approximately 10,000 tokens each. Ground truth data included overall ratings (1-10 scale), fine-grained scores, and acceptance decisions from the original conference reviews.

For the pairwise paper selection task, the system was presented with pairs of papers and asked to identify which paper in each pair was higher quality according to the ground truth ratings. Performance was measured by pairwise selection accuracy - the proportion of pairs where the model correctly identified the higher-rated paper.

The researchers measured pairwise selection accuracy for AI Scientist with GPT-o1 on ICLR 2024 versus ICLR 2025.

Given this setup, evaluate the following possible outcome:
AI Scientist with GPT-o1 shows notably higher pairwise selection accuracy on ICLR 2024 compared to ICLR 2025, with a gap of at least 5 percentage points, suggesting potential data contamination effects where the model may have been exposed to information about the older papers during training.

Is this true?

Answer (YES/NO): NO